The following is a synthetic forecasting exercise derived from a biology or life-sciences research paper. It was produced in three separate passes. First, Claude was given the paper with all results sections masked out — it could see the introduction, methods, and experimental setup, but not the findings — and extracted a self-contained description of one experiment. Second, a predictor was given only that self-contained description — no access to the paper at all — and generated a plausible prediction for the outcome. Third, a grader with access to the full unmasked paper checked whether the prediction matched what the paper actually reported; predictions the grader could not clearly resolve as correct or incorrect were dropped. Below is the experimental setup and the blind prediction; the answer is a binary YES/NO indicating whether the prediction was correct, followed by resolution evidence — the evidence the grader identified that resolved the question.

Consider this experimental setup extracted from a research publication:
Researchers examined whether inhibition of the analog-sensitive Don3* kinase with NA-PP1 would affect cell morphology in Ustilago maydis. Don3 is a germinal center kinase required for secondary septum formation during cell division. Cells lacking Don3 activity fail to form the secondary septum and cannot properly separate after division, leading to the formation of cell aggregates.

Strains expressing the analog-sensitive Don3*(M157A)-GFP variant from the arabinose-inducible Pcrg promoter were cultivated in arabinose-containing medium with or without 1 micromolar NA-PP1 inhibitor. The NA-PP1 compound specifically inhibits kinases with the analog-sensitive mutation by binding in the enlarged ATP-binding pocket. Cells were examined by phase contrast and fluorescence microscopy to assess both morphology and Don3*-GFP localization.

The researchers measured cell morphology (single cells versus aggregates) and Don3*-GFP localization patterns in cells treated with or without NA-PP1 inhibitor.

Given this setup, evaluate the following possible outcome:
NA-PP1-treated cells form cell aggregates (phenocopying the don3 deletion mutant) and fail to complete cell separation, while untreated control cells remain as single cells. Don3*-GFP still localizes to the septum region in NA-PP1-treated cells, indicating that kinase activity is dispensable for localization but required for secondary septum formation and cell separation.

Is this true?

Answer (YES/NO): YES